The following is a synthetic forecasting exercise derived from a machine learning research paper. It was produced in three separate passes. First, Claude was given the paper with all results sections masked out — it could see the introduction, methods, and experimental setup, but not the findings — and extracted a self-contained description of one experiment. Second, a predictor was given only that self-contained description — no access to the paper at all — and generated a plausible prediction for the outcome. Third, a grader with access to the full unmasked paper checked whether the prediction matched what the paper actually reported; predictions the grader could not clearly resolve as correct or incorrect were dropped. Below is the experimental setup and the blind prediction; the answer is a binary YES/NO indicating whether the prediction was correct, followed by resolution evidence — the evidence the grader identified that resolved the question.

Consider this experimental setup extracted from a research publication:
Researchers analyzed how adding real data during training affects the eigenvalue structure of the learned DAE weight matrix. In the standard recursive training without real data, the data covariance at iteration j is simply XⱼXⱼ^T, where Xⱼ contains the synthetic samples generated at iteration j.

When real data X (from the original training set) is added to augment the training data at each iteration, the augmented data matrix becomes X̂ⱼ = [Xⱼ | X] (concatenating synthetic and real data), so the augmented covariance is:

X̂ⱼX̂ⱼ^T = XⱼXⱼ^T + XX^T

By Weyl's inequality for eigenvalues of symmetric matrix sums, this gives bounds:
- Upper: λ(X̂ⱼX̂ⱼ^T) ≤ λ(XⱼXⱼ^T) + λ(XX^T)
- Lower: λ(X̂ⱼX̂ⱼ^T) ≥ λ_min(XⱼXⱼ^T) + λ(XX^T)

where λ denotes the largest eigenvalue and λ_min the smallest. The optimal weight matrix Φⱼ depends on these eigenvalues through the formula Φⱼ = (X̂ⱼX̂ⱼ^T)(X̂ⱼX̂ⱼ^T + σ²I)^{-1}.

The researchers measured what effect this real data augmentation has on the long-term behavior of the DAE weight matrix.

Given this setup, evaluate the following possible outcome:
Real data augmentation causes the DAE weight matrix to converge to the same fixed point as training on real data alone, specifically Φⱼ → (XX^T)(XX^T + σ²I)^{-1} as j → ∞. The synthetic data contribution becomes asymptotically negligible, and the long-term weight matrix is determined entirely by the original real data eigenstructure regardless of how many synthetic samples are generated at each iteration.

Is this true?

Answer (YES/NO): NO